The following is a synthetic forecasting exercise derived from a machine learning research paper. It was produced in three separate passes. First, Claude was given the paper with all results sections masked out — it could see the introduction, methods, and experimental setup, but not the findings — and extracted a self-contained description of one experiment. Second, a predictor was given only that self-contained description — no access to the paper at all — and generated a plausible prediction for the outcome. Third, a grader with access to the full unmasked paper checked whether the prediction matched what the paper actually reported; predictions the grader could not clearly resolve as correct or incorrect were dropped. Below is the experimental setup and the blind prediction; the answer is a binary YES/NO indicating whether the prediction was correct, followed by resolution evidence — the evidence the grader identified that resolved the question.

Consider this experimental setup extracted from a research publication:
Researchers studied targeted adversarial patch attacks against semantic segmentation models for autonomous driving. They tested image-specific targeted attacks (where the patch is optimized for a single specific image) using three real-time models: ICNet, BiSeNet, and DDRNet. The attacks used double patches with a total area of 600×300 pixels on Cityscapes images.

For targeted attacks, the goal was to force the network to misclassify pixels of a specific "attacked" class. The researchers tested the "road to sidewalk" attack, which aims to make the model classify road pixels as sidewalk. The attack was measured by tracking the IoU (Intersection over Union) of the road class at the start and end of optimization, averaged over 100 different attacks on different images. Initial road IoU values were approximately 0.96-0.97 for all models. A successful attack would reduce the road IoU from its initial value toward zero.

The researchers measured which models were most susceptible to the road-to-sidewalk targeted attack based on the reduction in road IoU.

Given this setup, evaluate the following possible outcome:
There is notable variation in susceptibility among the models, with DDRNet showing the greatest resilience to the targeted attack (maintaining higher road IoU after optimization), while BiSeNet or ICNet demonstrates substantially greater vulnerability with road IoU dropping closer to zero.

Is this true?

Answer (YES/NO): NO